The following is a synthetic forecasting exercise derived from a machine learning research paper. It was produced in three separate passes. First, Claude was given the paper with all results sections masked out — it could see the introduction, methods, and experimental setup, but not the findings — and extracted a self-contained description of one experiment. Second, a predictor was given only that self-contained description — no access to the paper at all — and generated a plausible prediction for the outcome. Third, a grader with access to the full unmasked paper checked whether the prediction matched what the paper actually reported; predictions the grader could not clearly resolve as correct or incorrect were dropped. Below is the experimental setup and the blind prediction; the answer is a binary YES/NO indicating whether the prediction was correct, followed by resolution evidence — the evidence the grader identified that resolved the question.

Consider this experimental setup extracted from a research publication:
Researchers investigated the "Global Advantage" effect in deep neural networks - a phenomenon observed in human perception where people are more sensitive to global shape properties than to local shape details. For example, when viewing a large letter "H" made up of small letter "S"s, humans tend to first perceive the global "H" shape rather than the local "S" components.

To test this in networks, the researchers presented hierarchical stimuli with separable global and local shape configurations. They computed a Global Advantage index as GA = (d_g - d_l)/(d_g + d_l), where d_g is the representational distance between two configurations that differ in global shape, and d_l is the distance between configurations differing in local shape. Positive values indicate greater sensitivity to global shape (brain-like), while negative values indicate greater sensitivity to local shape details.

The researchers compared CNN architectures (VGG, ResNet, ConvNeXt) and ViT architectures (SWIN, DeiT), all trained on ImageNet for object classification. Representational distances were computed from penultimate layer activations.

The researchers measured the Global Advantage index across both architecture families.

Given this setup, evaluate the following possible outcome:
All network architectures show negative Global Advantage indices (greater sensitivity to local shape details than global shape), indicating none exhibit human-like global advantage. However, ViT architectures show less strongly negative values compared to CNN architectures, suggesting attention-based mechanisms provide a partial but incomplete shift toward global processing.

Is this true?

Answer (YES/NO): NO